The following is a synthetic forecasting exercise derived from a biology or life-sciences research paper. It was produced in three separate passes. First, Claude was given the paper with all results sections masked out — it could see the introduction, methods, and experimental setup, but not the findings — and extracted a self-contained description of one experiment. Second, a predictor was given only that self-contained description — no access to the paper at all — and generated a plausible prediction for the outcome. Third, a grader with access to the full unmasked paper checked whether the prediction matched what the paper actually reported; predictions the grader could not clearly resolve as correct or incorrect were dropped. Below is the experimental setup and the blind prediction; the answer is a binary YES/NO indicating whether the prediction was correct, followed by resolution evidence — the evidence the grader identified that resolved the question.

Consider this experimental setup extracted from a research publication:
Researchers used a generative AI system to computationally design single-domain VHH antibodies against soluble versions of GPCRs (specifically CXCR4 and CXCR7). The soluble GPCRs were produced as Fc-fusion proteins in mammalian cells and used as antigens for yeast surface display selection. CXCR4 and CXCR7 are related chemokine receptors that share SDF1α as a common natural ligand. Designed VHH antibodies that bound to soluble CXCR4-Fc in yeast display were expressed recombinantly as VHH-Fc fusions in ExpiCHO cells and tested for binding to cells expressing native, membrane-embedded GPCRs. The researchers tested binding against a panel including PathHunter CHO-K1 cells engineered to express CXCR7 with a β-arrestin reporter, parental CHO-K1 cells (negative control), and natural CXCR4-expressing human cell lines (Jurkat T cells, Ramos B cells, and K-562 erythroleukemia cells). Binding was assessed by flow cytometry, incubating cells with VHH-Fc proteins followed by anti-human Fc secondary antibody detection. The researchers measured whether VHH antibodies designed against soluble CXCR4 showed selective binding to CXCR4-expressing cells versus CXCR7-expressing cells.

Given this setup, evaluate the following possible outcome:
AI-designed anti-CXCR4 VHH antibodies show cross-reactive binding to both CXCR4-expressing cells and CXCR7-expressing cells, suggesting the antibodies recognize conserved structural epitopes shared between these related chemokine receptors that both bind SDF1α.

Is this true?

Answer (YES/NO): NO